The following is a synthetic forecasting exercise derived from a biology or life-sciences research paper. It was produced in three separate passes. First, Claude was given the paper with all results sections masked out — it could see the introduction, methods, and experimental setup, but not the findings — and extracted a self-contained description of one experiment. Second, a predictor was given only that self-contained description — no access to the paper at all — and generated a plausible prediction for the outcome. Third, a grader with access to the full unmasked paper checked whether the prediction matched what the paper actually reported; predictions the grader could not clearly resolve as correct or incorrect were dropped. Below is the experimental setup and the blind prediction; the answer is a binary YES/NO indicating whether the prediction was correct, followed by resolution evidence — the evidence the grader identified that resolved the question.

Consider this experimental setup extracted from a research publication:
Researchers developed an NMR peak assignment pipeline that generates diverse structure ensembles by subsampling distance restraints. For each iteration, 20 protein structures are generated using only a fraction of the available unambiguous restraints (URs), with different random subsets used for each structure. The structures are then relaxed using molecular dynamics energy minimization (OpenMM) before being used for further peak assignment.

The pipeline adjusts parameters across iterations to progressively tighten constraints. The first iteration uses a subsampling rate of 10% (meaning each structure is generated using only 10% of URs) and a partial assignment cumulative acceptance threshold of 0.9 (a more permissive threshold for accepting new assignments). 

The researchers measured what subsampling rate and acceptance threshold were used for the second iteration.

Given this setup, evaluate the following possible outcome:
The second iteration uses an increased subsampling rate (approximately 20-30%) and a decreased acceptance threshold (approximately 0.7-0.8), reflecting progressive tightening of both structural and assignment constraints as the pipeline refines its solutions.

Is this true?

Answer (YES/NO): YES